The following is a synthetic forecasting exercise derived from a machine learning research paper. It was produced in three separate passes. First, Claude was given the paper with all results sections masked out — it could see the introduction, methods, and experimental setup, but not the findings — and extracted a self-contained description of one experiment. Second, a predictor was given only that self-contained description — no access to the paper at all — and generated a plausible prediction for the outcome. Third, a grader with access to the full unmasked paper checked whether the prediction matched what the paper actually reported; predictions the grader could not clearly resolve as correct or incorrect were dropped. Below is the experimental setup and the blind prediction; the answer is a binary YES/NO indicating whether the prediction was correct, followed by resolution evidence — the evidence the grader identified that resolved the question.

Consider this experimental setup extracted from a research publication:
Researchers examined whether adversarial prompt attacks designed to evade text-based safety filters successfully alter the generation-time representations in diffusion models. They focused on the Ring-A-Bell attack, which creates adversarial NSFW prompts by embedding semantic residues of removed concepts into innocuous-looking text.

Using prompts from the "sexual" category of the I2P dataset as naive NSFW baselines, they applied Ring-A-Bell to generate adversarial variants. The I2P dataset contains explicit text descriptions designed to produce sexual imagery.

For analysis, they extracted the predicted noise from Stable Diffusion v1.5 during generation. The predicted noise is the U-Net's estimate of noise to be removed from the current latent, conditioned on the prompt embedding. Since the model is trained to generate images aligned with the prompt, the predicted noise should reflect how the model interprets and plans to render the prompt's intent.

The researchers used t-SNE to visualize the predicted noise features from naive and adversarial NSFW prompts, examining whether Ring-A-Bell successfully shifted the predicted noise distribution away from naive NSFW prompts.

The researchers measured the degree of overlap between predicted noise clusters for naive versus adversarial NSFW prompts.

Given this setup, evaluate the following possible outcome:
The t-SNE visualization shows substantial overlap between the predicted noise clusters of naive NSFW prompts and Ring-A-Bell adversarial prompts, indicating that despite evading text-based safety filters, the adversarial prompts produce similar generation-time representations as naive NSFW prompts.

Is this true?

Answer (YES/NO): YES